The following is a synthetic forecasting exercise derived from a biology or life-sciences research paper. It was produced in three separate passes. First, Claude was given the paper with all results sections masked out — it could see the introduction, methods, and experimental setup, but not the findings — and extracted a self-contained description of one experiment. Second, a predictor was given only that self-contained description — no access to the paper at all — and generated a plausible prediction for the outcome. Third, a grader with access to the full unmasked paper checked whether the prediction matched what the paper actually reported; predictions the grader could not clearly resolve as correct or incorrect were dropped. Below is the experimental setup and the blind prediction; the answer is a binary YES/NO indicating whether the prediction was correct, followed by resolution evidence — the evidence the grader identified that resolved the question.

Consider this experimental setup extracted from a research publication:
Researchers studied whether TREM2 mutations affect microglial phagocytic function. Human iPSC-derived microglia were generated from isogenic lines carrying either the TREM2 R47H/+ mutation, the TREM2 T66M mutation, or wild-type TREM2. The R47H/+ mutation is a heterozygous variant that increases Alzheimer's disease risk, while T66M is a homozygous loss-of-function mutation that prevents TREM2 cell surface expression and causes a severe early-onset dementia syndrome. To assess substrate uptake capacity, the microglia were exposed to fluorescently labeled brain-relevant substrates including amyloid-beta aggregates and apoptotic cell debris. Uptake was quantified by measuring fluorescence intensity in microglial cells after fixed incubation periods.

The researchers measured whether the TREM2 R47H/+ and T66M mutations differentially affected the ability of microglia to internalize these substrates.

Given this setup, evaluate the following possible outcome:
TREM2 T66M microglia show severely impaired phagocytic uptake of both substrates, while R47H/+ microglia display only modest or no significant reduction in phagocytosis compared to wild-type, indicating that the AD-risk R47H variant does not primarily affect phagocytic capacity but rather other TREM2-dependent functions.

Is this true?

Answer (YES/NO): NO